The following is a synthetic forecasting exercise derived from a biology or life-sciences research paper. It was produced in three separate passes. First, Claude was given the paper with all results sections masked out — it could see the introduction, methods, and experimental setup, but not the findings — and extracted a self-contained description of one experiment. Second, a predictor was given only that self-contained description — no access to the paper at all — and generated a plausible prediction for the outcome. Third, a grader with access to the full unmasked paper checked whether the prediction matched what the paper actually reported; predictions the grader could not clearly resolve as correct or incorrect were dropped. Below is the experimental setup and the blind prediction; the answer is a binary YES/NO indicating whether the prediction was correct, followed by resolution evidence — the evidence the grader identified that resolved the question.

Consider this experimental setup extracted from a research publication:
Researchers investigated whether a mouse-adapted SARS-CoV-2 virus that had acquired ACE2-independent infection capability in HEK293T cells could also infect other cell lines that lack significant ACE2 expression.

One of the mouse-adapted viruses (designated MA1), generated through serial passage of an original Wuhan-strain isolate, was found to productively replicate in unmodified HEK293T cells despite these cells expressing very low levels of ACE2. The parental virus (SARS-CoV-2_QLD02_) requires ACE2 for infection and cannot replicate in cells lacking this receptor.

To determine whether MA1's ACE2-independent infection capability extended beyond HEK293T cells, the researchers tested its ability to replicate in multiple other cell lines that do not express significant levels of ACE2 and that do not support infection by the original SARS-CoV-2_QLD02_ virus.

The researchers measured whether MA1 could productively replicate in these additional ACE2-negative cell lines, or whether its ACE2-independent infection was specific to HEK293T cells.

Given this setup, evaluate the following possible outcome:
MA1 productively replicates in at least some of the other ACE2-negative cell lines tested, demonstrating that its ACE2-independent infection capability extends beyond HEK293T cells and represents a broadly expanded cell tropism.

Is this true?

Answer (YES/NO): YES